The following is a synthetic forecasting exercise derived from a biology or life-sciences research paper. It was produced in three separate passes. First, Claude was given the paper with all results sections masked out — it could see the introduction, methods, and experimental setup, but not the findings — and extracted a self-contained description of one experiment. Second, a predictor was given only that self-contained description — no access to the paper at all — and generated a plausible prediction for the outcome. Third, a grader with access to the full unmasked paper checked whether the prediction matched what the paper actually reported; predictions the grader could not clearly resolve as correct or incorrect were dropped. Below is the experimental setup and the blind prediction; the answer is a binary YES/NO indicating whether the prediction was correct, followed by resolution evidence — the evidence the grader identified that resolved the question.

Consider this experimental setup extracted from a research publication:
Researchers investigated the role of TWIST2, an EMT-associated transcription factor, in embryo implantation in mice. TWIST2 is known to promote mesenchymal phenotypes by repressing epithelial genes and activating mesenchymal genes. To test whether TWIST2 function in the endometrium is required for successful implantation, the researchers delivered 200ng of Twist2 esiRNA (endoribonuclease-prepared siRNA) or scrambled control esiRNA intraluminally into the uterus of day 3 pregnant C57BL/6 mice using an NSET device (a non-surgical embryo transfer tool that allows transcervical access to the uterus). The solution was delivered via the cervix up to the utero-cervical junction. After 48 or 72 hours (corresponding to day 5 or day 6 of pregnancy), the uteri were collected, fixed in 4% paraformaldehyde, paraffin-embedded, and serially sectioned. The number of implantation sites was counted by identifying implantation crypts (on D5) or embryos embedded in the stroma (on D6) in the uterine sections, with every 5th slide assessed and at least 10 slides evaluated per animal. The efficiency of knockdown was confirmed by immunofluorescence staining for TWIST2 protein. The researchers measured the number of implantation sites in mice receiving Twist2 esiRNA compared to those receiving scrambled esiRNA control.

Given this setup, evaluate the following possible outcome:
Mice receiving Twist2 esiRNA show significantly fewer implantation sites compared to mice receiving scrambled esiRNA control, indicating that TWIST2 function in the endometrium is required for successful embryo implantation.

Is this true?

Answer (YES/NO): YES